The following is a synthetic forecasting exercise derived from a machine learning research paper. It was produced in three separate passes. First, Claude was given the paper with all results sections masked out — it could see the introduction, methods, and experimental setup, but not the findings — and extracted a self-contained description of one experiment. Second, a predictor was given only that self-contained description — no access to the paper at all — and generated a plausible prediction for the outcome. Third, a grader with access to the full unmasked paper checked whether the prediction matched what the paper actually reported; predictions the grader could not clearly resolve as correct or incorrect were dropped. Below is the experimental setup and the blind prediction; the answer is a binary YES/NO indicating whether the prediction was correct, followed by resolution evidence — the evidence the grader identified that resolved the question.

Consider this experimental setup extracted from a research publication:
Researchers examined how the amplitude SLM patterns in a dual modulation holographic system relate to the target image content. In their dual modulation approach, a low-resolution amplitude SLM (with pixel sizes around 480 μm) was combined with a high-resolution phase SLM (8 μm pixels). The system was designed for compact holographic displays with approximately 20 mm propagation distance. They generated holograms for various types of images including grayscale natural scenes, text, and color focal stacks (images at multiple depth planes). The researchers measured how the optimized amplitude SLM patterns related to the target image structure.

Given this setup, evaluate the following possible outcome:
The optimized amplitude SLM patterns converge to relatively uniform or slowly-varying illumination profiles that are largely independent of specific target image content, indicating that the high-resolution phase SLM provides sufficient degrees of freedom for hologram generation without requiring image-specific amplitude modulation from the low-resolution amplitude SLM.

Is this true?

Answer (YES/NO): NO